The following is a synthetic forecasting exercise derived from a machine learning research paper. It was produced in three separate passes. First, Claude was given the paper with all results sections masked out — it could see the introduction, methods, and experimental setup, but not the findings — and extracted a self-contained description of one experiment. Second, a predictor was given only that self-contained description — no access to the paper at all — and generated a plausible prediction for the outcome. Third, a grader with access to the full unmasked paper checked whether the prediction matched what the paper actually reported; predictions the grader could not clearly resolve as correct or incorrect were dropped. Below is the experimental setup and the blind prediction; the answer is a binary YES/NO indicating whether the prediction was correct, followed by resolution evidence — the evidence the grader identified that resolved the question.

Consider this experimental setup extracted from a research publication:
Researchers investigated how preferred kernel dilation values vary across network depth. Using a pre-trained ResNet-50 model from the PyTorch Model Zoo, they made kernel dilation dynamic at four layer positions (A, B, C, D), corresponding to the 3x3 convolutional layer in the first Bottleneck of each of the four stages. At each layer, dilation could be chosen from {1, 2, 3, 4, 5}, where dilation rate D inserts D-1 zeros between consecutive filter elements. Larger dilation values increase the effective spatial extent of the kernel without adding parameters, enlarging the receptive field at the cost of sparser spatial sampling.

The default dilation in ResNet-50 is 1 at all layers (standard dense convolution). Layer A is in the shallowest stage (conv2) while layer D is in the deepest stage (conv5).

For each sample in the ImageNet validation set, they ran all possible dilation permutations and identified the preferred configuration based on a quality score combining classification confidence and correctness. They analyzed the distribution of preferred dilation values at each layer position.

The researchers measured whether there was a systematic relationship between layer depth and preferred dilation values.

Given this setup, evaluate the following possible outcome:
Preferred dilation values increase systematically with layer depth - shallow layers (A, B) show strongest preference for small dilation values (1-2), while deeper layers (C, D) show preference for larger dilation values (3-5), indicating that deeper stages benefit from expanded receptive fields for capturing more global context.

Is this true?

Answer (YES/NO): NO